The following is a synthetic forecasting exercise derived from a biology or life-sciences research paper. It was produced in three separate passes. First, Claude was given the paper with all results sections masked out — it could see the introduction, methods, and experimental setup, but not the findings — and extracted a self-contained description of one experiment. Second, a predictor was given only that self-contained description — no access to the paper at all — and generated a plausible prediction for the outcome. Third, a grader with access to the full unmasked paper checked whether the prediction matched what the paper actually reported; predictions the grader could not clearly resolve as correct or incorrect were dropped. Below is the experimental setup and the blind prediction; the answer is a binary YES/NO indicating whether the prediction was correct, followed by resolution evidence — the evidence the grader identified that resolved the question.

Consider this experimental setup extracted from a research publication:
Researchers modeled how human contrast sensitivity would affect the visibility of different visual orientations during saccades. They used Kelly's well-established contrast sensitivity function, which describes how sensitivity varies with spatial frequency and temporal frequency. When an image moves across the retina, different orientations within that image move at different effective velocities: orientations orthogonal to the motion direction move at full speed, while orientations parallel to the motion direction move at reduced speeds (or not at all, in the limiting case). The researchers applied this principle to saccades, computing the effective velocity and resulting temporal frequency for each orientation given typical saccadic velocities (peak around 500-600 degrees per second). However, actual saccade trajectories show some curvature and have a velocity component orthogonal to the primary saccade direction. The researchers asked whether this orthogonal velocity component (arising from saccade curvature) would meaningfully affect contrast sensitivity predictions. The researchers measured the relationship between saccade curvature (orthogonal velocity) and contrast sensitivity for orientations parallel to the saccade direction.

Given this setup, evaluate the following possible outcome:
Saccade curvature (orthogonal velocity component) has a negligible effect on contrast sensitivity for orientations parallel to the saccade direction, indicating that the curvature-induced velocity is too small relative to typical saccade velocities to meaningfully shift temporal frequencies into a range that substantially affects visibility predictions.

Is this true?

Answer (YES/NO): NO